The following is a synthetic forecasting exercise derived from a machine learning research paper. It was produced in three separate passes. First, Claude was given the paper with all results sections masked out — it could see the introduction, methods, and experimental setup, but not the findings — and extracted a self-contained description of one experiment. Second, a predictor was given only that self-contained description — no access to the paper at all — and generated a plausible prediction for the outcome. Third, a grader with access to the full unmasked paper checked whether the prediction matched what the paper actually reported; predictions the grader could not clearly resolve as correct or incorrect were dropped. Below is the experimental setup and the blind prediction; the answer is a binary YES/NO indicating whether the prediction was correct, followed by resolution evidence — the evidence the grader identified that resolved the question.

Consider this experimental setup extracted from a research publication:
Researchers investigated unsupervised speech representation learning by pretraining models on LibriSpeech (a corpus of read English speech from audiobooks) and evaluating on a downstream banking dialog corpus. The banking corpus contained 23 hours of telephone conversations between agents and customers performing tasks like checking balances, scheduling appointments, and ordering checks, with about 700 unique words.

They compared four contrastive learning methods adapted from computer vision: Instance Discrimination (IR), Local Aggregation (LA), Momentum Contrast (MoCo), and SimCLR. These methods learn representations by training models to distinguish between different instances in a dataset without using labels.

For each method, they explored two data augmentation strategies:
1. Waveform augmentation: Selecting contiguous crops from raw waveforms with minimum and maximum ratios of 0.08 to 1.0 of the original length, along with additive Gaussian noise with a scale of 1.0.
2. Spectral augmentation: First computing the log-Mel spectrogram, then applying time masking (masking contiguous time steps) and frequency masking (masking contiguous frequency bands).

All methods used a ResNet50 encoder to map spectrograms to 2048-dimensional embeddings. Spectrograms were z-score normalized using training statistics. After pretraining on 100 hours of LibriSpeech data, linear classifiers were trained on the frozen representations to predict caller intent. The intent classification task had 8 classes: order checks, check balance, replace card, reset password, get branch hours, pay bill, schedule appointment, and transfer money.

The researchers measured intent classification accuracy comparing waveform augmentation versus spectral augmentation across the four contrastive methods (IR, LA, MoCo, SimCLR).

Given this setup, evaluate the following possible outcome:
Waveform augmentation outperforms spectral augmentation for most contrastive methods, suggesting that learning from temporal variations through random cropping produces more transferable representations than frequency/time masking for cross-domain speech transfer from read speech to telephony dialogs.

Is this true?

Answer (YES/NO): YES